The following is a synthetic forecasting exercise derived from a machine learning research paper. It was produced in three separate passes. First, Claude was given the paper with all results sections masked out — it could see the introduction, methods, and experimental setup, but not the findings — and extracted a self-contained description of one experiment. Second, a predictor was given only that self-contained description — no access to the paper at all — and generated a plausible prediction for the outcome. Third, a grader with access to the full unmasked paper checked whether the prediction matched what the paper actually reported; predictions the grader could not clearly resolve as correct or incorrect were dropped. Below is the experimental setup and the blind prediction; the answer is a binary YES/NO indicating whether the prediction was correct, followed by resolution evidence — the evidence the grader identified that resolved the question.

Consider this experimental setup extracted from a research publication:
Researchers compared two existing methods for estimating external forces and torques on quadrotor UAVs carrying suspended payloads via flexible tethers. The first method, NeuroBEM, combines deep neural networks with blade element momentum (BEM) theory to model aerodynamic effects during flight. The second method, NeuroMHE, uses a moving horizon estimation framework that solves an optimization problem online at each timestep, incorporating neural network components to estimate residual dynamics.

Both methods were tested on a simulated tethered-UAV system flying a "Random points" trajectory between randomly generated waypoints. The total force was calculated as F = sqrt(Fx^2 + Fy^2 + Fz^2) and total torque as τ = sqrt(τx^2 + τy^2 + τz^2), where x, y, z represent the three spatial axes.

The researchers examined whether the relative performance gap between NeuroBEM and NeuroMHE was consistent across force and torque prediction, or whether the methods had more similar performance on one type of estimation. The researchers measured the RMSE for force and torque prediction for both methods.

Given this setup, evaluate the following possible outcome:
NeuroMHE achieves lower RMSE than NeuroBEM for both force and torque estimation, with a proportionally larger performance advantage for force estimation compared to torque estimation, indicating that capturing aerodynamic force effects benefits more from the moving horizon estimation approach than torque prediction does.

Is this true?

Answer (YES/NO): YES